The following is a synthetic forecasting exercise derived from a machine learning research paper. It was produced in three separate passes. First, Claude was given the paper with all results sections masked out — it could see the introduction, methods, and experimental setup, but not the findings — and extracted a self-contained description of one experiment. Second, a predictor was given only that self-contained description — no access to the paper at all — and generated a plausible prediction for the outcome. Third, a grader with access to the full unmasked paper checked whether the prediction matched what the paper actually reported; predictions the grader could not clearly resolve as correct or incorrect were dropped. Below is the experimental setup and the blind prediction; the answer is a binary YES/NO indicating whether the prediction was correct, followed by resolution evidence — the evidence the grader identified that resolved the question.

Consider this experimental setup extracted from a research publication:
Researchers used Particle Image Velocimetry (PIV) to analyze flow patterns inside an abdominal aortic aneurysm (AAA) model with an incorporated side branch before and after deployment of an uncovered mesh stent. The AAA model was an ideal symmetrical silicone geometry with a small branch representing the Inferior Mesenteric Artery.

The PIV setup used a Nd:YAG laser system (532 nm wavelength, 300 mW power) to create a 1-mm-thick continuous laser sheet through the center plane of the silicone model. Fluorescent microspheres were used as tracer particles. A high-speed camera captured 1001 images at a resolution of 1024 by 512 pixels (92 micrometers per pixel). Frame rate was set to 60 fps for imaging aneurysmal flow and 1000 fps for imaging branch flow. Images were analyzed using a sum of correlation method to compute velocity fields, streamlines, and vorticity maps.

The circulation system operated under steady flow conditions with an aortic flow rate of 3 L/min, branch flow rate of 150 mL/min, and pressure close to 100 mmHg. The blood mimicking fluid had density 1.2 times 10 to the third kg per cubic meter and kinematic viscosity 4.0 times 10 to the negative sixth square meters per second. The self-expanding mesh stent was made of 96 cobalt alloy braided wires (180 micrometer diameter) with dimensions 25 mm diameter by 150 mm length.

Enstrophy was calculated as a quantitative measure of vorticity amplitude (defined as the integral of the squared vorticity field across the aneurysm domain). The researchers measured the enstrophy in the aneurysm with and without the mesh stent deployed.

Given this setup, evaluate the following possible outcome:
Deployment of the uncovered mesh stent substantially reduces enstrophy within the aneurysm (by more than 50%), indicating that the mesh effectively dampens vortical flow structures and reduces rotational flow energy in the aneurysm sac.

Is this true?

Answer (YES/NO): YES